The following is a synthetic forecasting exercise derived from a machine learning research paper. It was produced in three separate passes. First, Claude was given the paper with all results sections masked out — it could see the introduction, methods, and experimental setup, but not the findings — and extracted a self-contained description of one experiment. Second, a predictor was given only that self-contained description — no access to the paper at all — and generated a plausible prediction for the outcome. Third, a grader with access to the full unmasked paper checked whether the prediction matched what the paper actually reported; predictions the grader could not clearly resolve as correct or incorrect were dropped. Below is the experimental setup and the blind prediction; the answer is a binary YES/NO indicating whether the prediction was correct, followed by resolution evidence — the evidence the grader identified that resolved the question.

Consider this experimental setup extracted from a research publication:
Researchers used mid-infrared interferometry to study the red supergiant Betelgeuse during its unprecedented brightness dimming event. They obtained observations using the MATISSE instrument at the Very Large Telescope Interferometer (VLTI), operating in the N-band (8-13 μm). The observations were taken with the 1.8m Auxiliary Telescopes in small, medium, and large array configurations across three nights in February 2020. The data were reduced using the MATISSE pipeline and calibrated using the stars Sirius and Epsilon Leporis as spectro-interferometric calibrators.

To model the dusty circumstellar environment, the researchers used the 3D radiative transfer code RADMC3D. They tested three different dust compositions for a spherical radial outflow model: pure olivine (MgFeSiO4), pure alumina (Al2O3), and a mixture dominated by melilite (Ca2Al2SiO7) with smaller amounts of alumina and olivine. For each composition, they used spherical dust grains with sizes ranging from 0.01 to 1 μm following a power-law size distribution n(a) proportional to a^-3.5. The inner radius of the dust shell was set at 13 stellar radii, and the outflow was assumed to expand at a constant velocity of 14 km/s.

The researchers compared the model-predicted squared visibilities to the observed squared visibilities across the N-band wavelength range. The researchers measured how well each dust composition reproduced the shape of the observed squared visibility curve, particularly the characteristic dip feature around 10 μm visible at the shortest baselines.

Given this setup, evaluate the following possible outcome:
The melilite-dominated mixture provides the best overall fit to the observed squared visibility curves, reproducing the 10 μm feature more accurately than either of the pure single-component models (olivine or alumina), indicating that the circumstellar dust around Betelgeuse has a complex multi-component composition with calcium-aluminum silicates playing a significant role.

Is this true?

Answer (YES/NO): NO